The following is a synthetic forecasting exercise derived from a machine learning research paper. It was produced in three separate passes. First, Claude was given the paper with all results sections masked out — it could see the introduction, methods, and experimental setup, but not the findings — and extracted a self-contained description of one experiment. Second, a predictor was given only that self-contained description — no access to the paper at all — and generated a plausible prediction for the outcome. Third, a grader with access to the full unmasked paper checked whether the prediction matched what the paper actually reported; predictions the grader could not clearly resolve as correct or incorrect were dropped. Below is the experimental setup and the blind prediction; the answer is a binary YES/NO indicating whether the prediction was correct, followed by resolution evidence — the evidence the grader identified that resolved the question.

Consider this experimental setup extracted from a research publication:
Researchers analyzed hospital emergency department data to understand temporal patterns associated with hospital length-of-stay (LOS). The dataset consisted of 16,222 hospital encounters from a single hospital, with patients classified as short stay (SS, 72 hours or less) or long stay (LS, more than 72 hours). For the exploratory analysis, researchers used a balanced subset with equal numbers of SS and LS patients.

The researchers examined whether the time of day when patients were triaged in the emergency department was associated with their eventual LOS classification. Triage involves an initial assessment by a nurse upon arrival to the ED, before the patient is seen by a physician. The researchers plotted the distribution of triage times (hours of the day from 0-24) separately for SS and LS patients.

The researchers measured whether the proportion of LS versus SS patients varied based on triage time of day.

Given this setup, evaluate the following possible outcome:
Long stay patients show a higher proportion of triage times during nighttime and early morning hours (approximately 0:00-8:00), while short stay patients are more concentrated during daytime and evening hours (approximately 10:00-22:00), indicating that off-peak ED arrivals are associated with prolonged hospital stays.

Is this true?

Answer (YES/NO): NO